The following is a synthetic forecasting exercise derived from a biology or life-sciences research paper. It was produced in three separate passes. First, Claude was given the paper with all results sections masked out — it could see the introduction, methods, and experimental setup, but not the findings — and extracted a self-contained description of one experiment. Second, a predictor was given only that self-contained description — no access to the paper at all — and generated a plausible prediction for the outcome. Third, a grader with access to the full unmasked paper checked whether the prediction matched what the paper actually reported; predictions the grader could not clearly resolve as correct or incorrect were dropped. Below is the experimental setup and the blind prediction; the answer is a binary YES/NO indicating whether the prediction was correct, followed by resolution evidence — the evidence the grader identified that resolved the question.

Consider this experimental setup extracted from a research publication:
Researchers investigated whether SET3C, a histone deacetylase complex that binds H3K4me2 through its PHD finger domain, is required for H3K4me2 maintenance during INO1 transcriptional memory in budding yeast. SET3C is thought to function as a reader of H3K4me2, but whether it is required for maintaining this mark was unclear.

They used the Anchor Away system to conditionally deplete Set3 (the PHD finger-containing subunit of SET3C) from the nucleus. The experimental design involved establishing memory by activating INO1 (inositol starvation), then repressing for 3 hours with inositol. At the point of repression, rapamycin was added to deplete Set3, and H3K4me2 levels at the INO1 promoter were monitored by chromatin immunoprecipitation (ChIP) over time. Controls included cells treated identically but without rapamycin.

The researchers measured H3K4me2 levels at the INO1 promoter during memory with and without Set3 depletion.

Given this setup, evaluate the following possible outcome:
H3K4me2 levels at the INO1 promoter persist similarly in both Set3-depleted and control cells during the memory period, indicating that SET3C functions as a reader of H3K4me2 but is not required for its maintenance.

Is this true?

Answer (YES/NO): NO